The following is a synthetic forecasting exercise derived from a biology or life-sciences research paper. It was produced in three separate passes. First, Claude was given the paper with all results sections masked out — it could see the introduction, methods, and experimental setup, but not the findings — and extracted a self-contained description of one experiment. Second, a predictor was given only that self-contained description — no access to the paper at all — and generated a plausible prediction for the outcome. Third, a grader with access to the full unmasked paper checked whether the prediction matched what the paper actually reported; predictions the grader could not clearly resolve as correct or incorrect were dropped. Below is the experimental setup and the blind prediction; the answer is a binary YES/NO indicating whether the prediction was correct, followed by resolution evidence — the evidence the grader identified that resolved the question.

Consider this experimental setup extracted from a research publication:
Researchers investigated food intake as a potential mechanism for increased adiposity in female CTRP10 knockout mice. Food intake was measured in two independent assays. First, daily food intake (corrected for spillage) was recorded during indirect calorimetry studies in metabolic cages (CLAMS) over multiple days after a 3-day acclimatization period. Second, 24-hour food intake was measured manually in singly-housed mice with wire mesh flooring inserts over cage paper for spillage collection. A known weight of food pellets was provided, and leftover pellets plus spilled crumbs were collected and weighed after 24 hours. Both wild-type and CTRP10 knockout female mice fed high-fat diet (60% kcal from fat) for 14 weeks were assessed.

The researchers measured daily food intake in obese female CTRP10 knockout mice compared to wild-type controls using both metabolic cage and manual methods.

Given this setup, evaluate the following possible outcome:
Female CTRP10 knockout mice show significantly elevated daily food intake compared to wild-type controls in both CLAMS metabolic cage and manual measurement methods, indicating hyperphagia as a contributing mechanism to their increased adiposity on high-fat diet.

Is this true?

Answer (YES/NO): NO